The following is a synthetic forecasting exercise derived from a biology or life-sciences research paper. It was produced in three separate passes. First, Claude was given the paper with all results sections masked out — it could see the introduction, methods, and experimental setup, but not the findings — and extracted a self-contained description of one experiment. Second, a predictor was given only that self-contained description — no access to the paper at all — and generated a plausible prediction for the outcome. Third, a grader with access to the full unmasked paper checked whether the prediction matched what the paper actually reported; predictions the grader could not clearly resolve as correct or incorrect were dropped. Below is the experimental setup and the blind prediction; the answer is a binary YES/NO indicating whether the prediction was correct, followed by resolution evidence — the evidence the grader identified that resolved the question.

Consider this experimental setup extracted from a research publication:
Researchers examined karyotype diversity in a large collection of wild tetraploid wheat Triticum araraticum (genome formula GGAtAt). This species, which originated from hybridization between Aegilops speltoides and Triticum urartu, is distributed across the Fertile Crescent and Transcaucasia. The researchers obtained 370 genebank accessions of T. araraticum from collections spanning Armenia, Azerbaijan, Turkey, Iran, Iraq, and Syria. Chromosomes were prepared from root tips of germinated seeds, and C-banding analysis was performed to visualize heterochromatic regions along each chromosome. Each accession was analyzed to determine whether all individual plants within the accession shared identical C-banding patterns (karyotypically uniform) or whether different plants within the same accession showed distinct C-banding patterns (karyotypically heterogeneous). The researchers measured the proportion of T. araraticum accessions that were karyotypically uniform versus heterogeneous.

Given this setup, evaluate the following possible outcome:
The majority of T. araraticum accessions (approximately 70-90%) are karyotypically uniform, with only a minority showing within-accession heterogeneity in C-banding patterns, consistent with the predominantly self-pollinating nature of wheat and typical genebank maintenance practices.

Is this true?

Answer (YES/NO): NO